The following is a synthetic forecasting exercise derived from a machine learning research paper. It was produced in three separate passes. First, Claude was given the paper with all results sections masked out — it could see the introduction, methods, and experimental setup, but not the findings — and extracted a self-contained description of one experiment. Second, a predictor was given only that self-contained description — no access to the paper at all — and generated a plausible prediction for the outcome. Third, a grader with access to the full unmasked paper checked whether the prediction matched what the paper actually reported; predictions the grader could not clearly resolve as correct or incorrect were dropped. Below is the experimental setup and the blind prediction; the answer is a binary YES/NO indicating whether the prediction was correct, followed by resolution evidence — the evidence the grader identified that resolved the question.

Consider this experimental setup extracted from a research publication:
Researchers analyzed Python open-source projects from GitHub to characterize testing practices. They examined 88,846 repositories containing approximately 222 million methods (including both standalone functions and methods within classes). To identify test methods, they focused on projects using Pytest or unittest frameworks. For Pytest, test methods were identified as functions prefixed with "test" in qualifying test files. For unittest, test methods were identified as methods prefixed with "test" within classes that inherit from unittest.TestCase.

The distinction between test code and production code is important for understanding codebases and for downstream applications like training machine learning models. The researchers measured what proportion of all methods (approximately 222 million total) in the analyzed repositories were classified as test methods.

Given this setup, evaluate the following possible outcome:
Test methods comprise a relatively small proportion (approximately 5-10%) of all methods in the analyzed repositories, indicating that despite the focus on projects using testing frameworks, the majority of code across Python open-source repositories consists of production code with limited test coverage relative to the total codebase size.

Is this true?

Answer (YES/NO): YES